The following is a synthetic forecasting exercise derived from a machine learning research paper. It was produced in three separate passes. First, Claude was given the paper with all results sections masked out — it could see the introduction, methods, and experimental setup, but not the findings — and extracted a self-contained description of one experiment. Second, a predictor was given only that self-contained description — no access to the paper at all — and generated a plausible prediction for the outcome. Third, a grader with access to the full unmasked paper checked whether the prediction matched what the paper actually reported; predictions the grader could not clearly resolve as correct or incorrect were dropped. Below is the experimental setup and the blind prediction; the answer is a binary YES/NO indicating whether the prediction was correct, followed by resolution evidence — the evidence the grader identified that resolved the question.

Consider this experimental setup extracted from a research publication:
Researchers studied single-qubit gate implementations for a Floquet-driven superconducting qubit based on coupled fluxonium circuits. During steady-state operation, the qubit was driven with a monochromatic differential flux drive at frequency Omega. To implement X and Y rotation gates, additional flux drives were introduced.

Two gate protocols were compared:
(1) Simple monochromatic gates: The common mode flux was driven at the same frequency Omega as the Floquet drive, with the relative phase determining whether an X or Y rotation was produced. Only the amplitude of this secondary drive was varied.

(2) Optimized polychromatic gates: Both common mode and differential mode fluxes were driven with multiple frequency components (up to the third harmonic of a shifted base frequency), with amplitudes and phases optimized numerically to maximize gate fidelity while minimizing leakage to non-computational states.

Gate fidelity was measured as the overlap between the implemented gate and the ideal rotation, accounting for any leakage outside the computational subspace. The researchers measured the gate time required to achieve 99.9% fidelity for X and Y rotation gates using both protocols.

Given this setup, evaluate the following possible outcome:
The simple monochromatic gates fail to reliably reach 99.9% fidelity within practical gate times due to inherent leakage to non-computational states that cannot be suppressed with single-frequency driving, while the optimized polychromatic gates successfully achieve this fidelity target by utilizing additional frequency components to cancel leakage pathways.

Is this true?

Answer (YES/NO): NO